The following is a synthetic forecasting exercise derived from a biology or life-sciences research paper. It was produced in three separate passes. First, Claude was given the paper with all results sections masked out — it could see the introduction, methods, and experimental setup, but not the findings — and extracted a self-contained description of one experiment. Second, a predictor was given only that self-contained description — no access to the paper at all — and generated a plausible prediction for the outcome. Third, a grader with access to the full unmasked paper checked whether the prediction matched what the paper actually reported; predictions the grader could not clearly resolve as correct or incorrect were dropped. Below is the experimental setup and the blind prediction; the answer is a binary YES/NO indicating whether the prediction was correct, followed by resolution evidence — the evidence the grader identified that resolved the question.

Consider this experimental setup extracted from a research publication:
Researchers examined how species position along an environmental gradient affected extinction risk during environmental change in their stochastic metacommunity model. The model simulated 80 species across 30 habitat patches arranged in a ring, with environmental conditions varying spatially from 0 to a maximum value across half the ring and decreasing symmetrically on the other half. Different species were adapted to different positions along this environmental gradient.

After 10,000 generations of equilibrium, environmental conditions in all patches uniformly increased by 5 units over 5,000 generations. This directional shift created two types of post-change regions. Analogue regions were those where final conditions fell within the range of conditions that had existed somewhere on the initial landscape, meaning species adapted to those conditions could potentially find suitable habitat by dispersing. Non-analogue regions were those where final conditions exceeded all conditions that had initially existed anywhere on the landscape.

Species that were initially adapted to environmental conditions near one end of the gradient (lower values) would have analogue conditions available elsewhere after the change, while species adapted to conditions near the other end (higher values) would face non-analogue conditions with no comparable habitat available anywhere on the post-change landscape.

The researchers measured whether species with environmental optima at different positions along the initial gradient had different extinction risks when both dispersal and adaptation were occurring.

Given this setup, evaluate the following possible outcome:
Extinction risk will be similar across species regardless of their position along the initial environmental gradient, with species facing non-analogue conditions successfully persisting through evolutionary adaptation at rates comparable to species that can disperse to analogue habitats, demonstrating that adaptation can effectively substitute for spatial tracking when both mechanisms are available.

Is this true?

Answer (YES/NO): NO